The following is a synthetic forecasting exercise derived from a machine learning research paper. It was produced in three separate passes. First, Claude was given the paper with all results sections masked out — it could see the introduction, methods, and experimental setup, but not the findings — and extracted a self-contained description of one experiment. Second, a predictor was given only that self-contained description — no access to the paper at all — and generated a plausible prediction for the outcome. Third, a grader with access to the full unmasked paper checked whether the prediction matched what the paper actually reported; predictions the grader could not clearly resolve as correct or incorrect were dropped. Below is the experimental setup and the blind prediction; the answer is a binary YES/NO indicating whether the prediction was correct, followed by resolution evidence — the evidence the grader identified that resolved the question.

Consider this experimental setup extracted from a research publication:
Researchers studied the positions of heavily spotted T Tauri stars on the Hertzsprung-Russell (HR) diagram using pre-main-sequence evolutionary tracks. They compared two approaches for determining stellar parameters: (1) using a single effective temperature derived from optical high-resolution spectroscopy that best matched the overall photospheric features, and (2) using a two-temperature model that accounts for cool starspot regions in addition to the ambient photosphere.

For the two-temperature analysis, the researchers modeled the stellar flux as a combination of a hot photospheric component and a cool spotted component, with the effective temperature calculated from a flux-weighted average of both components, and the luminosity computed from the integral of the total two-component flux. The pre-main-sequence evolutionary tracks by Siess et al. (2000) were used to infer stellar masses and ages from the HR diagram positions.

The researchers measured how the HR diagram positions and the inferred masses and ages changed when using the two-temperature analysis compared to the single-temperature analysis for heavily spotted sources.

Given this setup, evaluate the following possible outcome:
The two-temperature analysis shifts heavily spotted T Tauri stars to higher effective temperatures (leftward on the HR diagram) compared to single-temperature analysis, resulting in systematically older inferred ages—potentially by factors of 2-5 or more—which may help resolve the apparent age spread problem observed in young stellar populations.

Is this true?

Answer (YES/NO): NO